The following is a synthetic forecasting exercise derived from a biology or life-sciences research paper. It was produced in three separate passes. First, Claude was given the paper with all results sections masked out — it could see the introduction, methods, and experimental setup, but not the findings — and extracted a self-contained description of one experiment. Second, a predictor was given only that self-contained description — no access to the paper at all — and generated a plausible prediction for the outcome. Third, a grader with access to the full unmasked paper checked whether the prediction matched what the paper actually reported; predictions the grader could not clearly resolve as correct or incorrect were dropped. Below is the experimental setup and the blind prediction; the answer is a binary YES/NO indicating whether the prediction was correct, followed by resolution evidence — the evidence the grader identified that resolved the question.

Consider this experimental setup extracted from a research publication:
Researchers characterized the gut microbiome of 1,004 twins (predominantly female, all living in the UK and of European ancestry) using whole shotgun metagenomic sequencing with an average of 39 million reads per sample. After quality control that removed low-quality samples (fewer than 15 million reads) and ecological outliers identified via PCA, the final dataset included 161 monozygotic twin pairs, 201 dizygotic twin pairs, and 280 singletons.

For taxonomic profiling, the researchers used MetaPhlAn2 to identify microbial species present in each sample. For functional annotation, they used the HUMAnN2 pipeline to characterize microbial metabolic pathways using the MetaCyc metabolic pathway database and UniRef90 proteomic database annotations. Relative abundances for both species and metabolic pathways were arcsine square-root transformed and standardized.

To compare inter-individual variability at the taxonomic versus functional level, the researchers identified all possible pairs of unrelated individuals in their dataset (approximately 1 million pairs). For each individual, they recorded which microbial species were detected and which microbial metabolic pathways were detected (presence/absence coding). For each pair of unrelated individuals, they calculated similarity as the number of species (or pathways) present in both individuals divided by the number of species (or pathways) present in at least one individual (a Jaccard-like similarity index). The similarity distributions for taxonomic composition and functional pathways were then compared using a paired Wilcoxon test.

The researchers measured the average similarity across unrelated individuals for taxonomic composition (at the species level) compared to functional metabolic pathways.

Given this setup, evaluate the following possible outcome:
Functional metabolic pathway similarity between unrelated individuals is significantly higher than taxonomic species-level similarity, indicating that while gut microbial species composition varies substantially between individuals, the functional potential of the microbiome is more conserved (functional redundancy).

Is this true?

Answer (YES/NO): YES